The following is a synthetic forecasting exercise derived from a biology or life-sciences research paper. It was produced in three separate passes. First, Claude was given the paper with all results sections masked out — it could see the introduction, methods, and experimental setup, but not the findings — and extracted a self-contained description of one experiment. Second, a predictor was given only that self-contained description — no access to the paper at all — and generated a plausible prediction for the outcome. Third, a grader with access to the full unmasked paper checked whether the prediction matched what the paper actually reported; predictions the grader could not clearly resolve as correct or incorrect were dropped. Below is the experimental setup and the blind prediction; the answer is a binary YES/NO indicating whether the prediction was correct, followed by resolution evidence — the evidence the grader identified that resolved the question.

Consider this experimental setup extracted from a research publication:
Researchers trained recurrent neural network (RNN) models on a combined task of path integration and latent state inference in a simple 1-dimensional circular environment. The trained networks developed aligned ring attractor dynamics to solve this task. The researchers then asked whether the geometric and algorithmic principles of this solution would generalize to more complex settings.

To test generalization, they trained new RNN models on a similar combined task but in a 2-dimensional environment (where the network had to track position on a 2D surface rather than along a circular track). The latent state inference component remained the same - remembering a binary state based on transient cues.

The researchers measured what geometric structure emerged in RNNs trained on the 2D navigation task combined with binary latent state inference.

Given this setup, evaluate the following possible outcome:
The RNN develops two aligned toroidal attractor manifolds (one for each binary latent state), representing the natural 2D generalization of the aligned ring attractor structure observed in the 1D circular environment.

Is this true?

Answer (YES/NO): YES